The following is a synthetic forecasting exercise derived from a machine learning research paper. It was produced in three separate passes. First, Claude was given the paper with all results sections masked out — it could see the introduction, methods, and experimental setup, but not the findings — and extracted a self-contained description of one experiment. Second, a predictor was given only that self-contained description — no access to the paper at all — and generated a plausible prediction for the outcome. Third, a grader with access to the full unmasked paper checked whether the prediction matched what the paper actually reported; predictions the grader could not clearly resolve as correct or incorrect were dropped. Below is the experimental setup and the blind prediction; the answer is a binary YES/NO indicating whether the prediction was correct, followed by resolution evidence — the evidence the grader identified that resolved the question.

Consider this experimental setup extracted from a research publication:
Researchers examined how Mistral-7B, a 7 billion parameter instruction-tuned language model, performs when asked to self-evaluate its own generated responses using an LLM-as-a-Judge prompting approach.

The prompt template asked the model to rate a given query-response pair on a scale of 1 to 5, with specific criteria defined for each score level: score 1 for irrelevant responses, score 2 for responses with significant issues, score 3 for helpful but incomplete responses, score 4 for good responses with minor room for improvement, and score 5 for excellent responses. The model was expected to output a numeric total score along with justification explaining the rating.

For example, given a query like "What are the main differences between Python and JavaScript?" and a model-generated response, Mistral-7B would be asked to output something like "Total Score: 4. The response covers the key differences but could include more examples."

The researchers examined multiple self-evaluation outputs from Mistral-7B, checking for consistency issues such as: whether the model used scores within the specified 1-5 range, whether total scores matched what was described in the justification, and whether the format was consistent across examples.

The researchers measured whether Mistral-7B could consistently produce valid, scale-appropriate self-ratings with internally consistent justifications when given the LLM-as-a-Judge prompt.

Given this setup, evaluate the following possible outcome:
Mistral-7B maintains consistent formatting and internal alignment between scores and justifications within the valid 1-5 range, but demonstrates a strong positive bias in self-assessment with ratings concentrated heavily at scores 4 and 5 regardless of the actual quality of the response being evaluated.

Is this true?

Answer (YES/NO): NO